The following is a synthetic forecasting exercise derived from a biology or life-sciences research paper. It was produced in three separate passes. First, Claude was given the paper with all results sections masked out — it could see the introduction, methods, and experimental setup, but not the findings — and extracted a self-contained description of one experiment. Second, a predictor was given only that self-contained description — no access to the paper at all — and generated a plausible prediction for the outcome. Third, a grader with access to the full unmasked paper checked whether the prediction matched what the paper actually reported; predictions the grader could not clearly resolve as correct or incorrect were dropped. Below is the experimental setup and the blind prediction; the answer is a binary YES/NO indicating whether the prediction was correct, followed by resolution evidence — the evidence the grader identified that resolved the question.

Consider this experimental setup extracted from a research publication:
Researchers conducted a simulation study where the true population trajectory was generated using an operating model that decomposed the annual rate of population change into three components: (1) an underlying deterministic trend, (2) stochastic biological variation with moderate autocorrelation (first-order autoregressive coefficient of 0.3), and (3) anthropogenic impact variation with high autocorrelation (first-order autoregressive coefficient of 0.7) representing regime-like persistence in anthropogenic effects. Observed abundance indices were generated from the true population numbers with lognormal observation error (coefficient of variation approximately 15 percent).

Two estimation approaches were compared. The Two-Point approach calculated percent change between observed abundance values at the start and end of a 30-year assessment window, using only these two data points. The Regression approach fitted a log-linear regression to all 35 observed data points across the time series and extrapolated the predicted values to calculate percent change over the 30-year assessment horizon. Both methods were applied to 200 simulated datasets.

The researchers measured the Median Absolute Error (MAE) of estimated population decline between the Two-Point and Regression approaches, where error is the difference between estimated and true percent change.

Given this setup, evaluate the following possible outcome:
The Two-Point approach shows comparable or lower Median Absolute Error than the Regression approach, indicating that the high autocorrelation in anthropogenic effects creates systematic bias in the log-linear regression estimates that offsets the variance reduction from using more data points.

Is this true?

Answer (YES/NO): NO